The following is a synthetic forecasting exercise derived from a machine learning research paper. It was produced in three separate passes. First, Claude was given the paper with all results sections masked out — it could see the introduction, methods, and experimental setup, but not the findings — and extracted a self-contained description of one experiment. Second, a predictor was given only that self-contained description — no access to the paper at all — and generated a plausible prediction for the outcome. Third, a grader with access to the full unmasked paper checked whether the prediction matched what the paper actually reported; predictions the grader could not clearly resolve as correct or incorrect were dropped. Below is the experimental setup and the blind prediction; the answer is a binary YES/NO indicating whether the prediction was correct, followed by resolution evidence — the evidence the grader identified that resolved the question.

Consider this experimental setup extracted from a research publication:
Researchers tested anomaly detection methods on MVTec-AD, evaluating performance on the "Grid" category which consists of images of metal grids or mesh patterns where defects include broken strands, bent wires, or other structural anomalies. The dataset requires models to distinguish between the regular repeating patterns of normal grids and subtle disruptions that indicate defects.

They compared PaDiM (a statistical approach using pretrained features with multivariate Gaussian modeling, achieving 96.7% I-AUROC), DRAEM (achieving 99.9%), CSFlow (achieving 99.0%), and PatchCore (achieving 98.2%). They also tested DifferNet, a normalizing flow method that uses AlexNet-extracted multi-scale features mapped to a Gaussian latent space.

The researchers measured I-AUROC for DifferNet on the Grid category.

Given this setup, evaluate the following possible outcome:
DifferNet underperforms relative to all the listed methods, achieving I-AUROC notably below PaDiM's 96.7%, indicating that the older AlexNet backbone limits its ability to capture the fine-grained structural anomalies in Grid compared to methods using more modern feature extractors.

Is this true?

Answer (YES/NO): YES